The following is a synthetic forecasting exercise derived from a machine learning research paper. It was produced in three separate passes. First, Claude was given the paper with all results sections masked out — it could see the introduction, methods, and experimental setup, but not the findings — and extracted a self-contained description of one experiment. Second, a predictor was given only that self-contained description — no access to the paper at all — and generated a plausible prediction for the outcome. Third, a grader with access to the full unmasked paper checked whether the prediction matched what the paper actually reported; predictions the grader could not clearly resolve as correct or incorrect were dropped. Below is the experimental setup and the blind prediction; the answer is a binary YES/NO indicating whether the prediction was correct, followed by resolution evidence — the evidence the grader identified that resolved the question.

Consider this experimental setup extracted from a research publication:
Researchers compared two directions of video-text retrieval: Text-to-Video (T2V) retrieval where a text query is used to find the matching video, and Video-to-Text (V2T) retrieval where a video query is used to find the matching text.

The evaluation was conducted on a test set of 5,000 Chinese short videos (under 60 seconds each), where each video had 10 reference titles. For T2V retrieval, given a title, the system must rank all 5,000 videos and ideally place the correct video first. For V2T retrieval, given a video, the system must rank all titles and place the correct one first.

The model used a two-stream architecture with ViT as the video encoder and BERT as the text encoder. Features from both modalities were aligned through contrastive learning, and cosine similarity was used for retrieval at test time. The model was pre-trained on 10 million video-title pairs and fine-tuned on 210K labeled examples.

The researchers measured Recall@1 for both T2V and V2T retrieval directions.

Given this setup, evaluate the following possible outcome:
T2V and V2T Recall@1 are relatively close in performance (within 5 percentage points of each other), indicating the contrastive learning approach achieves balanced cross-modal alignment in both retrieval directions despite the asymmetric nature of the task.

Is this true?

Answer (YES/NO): NO